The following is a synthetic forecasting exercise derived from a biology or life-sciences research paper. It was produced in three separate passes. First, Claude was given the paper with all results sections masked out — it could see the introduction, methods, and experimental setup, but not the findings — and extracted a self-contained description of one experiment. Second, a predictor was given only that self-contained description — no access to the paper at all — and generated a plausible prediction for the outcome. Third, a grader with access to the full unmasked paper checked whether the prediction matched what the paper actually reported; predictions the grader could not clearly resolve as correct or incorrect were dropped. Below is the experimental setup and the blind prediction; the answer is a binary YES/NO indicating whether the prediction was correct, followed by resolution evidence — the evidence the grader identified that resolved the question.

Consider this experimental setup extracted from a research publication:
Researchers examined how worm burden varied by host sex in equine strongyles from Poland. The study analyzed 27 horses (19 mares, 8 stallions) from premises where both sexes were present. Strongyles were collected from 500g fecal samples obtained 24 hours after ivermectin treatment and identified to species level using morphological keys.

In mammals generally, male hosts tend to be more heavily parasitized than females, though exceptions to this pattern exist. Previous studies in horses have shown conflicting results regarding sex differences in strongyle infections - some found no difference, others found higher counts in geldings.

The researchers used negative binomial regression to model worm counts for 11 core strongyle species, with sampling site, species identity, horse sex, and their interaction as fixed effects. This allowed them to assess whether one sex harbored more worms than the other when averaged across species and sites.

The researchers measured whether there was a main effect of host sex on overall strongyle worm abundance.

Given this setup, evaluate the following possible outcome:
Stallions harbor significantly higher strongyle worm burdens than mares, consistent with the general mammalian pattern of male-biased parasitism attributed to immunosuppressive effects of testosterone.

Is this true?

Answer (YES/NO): NO